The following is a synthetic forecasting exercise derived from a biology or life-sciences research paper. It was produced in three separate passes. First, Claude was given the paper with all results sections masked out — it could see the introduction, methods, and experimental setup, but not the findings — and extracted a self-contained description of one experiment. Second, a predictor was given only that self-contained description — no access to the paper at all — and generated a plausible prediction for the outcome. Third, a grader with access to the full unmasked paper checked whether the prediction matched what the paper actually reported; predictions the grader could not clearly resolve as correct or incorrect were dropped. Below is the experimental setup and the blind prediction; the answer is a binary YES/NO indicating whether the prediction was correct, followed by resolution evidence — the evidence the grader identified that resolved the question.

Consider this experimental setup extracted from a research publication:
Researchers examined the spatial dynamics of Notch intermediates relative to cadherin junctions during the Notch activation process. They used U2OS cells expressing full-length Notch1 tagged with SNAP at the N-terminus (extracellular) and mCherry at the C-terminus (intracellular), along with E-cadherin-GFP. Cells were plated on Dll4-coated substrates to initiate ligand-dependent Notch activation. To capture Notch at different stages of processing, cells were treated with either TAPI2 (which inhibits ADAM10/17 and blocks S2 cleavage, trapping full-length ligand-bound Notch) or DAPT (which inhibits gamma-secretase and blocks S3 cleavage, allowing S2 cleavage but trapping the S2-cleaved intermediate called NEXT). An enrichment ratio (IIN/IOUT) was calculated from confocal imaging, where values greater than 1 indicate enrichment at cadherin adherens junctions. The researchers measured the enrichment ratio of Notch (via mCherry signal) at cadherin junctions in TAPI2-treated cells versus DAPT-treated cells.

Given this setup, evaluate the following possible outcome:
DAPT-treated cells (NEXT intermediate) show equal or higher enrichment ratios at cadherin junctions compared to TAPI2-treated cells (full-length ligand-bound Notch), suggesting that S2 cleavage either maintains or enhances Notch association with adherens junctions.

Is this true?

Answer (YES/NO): YES